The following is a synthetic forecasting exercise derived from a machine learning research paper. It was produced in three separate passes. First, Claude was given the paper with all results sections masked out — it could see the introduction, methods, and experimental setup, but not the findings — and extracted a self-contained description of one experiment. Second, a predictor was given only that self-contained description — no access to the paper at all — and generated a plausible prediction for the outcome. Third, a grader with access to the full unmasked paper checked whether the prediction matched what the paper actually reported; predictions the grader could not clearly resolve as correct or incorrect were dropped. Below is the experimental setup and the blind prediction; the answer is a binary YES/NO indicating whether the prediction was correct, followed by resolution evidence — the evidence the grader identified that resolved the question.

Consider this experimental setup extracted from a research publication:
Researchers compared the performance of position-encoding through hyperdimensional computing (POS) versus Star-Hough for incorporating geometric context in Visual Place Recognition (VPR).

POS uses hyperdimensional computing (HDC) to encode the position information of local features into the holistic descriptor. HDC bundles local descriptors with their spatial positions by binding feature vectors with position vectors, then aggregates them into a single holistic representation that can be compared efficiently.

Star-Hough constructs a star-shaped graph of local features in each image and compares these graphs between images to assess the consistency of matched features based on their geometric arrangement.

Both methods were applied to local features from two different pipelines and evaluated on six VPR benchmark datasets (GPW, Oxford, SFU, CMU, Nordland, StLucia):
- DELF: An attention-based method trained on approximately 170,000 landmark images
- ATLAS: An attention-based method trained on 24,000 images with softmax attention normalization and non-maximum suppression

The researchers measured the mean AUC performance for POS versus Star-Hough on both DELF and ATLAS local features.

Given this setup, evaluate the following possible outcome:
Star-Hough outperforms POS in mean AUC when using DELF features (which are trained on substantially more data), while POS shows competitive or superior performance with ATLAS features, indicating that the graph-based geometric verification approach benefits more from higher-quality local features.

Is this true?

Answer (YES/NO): NO